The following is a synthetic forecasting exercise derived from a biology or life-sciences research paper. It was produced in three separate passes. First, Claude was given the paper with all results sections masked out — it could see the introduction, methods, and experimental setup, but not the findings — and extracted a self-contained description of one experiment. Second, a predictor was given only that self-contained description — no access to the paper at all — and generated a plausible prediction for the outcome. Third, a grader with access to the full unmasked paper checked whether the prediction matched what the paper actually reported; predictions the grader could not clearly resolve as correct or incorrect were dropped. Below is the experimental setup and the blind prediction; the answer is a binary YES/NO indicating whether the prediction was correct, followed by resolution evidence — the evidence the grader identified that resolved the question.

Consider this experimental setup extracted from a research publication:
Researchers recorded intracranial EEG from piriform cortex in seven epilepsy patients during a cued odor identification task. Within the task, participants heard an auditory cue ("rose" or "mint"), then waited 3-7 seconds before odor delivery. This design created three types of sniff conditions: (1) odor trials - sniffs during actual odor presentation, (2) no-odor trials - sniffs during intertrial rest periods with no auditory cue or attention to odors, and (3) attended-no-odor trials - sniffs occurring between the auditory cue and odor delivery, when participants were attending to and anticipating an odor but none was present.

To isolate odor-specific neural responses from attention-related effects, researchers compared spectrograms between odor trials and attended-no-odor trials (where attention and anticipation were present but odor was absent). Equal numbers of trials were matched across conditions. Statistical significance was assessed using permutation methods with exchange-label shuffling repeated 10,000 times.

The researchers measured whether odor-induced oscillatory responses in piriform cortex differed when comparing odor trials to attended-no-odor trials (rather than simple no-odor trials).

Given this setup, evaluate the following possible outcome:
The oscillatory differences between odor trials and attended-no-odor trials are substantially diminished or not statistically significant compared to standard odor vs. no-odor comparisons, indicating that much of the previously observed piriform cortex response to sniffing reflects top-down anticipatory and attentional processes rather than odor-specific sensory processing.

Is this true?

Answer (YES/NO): NO